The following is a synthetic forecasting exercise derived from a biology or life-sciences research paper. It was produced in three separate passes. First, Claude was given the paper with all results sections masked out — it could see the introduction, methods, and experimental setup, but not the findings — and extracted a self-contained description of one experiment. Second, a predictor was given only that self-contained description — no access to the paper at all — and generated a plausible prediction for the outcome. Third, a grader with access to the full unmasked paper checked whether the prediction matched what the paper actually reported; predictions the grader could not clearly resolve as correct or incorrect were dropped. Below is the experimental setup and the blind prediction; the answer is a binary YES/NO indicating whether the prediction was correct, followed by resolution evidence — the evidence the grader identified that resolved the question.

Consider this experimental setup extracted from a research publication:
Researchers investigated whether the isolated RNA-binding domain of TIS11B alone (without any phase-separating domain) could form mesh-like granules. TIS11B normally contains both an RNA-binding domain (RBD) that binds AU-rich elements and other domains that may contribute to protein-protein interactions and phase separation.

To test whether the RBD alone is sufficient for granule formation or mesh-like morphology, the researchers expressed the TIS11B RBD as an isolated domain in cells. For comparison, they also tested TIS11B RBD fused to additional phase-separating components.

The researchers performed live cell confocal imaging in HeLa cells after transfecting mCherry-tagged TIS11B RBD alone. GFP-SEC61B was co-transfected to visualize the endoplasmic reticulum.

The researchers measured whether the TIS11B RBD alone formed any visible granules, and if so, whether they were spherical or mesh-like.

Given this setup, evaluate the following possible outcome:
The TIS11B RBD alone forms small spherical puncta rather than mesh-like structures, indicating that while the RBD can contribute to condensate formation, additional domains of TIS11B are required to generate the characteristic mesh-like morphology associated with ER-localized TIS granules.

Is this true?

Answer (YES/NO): NO